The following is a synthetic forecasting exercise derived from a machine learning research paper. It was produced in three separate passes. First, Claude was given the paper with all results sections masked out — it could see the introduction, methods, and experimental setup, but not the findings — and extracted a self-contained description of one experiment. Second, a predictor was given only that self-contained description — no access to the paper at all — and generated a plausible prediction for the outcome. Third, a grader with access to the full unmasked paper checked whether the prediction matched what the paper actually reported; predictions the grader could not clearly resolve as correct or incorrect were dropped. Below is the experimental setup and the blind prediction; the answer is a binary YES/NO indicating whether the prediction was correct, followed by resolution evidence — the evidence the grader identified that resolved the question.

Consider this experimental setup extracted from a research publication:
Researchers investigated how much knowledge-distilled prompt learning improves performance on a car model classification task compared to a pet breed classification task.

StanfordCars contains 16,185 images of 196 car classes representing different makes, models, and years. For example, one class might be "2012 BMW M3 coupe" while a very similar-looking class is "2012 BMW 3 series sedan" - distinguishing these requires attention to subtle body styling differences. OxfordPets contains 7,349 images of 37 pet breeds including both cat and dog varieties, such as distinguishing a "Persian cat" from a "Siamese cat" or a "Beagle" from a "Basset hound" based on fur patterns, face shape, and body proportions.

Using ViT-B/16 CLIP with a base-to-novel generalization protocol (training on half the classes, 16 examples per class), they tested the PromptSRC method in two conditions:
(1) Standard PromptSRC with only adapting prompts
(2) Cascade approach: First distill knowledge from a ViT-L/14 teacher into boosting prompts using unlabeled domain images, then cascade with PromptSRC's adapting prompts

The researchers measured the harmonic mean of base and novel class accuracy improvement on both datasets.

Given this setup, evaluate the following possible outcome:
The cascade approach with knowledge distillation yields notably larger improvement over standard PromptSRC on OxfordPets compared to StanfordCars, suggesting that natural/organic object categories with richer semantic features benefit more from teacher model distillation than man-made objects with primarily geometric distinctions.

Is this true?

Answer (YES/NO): NO